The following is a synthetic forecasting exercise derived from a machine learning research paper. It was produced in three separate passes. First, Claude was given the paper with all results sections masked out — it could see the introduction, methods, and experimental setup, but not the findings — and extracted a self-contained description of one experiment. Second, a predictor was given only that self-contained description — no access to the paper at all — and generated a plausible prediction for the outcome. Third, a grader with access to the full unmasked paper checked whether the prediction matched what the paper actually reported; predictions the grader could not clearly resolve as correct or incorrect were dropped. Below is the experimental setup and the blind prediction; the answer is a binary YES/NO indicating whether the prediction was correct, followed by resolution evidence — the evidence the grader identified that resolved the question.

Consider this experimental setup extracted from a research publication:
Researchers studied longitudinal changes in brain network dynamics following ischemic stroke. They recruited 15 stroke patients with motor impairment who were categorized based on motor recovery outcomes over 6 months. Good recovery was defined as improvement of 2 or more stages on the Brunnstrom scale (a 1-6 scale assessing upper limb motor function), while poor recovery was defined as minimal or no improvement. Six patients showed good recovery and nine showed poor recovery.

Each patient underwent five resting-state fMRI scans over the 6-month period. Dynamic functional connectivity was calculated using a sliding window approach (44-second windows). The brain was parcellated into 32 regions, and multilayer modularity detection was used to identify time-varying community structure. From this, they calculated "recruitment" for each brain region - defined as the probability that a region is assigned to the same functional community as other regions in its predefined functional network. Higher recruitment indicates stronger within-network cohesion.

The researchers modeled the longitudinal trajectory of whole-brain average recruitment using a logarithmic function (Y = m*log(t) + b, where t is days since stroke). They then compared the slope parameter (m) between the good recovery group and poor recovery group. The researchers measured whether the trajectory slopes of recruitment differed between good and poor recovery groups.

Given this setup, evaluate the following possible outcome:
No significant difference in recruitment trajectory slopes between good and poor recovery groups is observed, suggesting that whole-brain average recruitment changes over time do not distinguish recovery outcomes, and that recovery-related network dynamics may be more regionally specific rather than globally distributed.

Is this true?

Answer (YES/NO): NO